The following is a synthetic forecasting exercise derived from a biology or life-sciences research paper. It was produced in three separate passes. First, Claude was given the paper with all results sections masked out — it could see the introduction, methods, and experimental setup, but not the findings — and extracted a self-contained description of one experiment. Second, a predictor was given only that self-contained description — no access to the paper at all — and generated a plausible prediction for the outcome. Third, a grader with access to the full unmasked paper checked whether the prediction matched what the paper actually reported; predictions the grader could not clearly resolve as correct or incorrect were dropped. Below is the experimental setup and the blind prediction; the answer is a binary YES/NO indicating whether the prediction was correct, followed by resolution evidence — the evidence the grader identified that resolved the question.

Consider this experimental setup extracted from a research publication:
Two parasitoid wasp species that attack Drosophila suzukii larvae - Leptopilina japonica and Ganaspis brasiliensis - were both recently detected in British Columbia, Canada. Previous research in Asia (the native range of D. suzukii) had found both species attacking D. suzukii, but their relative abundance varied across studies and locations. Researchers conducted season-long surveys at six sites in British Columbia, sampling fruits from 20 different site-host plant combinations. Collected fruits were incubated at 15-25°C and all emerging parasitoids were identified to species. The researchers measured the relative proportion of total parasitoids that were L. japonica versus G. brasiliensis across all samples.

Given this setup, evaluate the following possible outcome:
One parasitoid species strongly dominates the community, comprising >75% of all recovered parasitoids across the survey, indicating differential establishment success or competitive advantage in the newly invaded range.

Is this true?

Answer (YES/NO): NO